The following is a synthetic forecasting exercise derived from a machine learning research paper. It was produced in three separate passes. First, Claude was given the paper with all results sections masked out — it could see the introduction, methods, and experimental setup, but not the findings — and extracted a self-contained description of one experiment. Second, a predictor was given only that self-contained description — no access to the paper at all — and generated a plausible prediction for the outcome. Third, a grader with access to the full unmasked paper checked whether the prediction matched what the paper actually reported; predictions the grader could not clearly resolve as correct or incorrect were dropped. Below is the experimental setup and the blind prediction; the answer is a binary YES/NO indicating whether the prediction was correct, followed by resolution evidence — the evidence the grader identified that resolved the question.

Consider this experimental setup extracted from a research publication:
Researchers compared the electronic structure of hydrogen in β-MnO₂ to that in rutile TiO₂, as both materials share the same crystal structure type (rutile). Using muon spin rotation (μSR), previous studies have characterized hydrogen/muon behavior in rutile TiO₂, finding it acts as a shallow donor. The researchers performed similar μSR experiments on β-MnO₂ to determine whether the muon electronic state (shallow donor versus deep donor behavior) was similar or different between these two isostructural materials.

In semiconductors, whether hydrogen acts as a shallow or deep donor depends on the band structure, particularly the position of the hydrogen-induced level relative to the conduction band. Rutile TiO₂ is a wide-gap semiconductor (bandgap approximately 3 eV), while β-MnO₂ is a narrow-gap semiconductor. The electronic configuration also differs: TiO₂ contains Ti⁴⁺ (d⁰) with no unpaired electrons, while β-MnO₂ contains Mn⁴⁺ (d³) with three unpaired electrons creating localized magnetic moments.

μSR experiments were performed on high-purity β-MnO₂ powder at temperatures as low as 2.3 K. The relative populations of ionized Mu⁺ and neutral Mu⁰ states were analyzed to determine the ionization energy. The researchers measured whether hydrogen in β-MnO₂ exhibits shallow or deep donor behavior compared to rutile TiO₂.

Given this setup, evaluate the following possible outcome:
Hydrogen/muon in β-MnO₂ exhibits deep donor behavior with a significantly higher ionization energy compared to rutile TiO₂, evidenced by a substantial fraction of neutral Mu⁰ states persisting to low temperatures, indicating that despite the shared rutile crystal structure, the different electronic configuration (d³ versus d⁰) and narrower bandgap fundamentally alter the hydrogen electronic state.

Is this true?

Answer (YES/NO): NO